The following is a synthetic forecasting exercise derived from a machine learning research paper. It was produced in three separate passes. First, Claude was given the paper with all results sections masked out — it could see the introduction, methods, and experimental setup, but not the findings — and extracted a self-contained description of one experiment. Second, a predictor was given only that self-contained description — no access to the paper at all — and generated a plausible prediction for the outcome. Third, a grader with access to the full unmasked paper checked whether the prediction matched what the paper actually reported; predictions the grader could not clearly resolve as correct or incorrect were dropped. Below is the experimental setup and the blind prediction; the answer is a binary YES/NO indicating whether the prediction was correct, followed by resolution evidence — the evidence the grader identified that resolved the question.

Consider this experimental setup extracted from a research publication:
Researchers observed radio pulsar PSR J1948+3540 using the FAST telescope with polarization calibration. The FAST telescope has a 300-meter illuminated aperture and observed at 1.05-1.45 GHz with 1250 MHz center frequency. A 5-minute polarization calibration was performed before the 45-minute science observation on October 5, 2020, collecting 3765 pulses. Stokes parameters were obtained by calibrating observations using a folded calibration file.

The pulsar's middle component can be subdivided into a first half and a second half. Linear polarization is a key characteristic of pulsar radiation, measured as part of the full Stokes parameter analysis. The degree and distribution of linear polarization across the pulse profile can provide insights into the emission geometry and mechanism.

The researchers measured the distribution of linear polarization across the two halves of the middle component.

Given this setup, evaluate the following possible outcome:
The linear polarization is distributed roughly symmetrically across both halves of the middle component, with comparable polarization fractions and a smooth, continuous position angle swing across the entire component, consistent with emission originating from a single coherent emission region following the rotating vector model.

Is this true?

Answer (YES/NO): NO